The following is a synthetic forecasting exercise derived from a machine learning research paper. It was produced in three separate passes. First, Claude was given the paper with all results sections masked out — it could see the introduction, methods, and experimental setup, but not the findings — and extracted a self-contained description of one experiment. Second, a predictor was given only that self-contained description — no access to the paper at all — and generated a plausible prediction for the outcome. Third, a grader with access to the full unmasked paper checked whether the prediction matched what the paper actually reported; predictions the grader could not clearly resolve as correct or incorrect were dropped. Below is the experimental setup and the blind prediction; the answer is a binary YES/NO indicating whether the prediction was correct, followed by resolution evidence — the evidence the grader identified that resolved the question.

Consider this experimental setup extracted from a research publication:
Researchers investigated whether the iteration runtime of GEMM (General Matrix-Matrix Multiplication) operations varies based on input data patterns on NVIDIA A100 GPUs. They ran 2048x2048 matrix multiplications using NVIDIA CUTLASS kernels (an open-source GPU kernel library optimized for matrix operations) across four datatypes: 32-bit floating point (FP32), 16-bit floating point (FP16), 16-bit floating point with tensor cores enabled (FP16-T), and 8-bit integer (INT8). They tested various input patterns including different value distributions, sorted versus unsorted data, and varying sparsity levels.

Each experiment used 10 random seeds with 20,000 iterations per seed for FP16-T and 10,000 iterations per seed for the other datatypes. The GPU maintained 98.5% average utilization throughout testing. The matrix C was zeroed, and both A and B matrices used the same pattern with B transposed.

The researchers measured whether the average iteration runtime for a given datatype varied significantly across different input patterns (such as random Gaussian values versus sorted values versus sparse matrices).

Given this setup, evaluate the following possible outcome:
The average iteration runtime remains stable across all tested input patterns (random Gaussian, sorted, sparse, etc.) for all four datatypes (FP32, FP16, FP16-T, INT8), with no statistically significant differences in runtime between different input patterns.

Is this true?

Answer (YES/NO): YES